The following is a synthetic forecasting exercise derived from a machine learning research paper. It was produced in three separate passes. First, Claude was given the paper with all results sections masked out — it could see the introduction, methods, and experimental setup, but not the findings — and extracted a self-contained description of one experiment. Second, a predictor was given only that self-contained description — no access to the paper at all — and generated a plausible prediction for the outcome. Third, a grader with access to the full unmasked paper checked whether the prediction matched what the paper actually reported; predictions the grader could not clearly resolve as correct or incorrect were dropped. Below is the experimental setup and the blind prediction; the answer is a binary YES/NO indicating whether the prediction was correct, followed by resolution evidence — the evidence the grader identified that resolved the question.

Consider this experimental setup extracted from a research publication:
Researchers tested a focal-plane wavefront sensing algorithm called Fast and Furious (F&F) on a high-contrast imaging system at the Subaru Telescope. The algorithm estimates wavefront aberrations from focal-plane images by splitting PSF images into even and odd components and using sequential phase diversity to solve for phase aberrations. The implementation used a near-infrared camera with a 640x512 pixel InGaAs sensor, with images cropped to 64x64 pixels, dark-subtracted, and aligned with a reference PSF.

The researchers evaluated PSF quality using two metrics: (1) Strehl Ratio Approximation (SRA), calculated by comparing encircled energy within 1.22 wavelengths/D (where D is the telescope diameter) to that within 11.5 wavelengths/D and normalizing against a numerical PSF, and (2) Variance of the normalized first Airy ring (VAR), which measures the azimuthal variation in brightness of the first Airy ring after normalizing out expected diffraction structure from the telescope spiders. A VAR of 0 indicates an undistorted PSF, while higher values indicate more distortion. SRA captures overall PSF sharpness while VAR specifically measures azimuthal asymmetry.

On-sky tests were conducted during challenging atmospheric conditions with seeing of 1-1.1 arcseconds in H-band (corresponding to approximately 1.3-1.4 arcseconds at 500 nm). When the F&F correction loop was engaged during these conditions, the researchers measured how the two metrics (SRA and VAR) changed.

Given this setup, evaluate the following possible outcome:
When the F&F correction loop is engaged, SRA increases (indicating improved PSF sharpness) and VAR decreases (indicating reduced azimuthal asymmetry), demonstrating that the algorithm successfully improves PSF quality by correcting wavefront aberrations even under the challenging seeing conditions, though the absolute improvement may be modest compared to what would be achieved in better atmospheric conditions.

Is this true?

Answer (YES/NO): NO